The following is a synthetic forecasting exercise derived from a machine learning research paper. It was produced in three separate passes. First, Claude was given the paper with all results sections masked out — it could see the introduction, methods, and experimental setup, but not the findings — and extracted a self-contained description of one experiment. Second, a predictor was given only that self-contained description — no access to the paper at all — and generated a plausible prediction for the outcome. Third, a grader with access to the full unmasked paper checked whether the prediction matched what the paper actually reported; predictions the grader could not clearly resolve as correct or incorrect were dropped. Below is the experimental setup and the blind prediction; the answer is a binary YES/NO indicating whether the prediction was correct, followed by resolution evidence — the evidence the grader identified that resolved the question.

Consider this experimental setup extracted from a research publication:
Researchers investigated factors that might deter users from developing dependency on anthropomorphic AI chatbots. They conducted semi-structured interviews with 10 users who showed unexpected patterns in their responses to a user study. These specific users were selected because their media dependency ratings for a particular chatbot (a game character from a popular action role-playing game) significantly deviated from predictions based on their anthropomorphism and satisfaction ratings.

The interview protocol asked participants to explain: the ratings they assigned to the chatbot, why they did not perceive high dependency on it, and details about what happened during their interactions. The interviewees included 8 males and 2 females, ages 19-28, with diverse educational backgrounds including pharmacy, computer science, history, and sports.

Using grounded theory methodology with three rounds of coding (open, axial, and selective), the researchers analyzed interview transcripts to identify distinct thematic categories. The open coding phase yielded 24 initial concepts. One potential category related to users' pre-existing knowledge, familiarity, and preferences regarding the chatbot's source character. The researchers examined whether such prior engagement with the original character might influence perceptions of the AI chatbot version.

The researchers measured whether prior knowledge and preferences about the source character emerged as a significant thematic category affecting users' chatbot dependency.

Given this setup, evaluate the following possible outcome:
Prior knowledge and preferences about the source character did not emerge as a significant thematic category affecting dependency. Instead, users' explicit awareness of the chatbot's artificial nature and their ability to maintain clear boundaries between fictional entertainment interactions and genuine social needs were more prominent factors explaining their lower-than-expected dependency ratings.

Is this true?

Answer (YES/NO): NO